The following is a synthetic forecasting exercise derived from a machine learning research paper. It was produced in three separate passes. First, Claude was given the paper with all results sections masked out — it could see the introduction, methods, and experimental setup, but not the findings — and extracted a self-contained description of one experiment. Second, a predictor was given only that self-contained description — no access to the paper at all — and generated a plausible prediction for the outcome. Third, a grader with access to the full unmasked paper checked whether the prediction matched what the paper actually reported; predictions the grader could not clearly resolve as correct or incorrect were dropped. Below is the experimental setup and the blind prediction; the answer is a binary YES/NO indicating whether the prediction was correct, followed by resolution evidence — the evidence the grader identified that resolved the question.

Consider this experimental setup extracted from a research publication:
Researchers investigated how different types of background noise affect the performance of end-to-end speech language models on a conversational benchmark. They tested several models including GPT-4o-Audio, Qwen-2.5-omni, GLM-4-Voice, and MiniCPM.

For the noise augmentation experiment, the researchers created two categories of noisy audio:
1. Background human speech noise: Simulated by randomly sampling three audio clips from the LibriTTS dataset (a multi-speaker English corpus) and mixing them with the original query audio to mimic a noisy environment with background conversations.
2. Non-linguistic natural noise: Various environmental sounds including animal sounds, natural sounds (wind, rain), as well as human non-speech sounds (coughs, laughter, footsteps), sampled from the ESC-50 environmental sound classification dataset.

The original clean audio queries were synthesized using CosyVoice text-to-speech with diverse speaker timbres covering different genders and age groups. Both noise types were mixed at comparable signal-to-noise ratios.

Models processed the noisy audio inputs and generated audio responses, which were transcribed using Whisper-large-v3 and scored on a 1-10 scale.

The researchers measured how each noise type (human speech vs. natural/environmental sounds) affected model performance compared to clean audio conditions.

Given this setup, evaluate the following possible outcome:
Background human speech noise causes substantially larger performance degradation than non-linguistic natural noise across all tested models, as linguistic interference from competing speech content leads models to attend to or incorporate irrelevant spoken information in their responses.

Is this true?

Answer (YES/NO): YES